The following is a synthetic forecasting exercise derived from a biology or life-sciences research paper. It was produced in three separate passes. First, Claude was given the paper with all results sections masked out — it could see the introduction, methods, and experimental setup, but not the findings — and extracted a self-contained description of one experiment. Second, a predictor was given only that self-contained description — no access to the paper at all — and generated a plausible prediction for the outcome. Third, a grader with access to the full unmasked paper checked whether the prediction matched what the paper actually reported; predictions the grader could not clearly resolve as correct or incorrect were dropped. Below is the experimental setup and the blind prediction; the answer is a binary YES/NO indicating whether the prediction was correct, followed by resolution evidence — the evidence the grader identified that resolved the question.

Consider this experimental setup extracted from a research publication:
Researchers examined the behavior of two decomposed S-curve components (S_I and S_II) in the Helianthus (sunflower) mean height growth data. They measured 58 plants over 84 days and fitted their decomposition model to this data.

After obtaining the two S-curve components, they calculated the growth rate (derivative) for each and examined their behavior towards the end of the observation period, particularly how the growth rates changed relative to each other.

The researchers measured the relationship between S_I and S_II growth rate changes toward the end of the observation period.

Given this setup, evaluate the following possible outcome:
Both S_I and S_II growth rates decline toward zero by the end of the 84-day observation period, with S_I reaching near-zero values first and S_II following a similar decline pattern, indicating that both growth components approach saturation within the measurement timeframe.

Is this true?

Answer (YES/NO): NO